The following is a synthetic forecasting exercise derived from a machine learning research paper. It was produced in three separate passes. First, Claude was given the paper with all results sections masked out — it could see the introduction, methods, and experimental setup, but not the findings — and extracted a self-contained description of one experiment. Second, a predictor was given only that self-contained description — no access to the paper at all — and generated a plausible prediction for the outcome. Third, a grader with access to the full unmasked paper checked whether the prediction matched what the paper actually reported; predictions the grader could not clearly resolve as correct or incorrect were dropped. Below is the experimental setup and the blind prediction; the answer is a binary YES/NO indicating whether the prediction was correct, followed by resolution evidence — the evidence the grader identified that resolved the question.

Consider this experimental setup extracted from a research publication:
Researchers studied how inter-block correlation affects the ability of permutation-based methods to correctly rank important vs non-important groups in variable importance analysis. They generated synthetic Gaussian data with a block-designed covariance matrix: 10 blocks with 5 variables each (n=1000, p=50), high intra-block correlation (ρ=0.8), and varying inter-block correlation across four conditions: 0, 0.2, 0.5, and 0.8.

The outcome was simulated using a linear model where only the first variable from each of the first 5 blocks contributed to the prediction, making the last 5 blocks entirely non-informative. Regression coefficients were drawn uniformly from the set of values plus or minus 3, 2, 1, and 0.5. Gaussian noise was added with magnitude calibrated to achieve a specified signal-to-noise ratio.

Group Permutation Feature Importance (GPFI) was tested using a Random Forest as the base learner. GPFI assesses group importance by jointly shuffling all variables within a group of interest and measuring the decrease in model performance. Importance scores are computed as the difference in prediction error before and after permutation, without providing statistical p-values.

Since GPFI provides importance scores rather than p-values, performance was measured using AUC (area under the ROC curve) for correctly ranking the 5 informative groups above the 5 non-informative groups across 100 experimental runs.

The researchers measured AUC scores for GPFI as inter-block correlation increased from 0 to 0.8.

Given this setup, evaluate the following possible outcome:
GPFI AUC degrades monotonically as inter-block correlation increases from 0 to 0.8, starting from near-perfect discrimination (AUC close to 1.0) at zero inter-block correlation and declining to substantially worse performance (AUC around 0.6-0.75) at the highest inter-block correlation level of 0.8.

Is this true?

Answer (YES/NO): NO